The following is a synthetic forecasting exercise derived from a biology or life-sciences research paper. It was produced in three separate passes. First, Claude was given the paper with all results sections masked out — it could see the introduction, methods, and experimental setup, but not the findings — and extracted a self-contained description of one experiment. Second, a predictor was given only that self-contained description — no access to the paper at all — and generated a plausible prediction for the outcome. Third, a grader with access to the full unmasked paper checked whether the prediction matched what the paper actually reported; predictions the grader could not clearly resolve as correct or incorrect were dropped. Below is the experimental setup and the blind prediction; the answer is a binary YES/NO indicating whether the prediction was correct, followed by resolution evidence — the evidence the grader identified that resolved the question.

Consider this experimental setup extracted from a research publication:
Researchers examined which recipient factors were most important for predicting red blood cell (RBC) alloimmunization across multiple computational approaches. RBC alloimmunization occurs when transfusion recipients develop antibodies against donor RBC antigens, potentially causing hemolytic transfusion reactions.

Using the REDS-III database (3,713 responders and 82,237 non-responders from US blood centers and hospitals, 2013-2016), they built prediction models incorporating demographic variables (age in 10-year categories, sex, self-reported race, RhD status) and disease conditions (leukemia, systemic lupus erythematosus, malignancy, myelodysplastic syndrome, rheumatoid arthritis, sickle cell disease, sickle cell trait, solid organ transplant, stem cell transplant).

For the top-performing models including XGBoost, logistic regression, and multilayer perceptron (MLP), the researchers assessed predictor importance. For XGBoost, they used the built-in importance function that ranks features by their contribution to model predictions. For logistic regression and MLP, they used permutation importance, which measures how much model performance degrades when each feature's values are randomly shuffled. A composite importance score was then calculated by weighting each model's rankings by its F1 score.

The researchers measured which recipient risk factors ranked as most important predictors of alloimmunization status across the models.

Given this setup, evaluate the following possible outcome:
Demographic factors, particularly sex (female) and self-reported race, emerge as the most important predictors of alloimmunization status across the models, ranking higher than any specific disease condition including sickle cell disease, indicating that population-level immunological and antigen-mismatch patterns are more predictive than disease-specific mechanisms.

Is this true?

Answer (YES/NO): NO